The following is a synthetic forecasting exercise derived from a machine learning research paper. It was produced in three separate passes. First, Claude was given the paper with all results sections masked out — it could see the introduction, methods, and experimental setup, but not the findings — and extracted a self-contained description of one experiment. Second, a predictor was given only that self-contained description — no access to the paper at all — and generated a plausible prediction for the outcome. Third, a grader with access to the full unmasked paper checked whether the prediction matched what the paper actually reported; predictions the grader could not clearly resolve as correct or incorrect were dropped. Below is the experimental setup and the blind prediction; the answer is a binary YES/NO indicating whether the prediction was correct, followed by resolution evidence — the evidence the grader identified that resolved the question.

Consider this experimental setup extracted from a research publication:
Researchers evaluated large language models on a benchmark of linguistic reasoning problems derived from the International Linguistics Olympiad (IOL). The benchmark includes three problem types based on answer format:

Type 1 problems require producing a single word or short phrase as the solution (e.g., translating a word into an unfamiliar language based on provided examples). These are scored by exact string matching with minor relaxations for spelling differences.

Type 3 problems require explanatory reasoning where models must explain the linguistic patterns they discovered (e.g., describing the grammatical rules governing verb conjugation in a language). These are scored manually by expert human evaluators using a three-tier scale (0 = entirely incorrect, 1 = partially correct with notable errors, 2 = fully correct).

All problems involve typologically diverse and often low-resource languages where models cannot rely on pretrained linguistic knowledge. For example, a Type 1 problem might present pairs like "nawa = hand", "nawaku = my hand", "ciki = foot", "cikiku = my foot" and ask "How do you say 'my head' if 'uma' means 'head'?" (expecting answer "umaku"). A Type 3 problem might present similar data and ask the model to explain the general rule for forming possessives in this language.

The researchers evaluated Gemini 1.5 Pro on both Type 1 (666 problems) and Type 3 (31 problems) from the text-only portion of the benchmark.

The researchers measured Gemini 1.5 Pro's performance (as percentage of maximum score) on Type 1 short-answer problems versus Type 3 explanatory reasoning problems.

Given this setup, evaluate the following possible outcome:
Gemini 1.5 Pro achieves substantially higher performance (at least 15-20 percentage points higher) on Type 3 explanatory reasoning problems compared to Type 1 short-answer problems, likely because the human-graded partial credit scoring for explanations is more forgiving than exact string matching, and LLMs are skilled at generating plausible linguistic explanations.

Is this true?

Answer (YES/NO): NO